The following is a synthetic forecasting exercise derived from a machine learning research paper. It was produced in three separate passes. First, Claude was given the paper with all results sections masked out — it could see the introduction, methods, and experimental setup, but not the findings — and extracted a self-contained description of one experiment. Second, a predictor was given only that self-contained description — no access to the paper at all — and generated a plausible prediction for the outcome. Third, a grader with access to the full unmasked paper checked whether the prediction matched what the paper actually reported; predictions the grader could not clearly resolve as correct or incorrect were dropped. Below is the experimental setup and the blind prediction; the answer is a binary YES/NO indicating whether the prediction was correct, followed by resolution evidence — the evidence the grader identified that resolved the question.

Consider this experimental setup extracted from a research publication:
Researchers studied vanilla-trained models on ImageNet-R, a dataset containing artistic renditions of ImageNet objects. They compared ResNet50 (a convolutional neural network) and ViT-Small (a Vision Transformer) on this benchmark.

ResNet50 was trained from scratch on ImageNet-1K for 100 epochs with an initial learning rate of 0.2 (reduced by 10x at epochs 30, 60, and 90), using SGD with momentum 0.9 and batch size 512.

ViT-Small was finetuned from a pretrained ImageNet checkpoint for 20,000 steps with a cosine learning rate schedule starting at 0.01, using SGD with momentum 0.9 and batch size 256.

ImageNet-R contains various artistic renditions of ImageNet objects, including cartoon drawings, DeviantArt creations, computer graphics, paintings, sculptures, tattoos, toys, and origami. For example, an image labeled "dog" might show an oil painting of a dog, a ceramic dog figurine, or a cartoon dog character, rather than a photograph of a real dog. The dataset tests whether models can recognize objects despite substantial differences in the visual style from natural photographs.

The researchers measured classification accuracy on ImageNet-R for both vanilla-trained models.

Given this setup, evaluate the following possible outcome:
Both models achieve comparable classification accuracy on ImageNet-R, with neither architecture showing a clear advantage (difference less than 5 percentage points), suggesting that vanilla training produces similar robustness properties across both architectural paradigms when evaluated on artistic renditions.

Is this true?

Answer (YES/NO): YES